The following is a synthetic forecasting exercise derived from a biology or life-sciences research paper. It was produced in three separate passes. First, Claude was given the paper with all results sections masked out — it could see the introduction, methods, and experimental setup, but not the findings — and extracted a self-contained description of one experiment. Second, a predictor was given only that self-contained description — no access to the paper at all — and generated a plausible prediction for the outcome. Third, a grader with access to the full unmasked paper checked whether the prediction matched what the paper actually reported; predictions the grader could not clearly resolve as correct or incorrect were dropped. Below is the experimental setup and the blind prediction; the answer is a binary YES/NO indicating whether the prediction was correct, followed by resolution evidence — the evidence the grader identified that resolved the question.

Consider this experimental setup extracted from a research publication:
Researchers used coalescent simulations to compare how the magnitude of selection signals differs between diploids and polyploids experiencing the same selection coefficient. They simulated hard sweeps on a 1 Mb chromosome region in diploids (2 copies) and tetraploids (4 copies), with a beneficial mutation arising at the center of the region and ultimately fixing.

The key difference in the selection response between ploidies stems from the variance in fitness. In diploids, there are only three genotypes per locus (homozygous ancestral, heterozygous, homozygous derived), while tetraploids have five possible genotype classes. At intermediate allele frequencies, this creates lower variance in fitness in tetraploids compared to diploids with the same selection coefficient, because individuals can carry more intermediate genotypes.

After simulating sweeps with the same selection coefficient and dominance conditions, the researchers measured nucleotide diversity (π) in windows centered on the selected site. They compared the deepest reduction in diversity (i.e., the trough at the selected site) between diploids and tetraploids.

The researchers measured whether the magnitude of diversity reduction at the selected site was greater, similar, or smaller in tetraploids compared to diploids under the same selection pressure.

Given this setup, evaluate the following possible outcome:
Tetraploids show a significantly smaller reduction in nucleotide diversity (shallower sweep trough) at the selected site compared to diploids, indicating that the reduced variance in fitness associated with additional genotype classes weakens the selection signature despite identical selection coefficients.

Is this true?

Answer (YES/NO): NO